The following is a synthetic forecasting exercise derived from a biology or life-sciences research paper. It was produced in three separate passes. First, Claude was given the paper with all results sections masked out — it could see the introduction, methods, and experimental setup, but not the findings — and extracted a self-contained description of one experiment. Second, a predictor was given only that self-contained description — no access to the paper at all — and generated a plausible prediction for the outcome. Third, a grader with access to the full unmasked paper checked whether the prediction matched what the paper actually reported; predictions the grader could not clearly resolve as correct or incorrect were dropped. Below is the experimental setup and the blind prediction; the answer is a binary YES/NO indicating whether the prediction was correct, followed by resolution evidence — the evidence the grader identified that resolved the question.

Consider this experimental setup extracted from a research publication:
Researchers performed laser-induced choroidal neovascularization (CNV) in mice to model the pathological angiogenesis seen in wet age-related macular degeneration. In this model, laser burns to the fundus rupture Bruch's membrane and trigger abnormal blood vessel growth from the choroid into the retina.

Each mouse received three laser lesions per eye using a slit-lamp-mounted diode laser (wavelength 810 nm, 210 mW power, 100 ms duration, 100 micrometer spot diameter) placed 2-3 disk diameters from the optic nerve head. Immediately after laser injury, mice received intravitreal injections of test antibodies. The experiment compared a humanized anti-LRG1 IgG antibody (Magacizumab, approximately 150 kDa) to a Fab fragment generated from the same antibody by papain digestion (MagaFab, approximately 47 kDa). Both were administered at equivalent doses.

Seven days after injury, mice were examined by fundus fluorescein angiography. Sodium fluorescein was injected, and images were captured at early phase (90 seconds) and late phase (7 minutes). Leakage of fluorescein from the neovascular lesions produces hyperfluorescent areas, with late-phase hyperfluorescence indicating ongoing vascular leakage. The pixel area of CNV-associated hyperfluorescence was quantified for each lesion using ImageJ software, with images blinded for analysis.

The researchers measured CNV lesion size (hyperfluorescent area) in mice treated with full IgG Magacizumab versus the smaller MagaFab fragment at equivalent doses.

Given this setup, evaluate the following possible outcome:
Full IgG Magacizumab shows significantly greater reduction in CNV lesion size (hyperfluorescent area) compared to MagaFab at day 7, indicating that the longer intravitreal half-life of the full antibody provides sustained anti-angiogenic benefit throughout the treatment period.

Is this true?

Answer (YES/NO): NO